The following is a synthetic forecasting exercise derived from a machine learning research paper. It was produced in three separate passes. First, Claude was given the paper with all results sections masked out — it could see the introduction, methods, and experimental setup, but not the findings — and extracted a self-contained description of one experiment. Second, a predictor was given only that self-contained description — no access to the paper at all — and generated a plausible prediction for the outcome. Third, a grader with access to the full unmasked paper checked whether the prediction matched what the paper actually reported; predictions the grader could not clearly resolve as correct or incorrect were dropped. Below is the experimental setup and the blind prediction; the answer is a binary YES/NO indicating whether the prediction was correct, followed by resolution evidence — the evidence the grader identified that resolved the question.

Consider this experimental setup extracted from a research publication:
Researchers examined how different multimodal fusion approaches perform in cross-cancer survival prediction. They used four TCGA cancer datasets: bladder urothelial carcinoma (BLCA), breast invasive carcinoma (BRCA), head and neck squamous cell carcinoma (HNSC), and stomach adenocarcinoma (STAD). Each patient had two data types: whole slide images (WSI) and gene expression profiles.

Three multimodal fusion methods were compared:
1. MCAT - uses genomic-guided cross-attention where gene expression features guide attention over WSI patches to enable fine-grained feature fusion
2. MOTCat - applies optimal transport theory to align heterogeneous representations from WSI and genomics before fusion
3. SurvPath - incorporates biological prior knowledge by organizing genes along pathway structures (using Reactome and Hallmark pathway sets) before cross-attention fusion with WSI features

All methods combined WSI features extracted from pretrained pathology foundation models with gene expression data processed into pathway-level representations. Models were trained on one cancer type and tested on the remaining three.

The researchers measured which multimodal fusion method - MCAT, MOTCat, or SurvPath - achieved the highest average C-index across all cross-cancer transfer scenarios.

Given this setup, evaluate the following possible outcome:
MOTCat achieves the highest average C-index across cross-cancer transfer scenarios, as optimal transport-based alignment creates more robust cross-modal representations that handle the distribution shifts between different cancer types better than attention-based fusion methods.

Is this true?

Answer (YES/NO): NO